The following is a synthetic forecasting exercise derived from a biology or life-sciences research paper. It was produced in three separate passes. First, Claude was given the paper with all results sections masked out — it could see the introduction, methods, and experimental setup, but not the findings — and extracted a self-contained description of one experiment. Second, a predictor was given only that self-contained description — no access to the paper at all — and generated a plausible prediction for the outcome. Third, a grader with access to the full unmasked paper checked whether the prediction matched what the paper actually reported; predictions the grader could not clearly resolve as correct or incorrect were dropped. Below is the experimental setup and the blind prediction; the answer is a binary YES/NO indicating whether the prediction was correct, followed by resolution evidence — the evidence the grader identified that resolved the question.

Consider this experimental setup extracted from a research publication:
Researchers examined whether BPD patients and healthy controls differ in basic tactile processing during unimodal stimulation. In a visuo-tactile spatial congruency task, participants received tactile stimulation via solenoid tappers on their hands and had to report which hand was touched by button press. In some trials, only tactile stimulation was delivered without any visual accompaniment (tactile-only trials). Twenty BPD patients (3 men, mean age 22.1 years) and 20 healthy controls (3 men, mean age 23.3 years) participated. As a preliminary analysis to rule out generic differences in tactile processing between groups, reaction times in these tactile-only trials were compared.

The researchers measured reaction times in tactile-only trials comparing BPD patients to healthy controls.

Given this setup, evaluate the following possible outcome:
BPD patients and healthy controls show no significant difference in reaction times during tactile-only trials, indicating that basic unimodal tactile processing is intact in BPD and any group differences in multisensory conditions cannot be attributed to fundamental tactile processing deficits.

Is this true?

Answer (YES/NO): YES